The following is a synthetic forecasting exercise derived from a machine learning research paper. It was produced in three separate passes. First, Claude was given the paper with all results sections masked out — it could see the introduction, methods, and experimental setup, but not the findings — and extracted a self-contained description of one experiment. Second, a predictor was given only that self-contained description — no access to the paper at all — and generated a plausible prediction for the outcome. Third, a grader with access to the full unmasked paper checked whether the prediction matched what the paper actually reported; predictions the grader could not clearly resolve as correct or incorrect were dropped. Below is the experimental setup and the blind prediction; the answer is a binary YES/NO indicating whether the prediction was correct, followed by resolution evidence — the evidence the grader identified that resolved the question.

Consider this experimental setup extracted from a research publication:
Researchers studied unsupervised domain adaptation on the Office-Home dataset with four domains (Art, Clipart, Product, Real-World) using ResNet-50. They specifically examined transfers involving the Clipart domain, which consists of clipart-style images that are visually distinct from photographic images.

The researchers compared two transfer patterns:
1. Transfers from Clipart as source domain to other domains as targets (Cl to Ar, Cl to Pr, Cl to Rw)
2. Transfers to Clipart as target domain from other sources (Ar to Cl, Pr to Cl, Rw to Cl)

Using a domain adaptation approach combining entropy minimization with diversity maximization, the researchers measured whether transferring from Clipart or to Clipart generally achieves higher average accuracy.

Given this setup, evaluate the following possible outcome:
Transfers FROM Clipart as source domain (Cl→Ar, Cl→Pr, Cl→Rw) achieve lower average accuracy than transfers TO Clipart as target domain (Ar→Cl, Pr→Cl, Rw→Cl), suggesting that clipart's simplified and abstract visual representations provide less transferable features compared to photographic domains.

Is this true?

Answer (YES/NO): NO